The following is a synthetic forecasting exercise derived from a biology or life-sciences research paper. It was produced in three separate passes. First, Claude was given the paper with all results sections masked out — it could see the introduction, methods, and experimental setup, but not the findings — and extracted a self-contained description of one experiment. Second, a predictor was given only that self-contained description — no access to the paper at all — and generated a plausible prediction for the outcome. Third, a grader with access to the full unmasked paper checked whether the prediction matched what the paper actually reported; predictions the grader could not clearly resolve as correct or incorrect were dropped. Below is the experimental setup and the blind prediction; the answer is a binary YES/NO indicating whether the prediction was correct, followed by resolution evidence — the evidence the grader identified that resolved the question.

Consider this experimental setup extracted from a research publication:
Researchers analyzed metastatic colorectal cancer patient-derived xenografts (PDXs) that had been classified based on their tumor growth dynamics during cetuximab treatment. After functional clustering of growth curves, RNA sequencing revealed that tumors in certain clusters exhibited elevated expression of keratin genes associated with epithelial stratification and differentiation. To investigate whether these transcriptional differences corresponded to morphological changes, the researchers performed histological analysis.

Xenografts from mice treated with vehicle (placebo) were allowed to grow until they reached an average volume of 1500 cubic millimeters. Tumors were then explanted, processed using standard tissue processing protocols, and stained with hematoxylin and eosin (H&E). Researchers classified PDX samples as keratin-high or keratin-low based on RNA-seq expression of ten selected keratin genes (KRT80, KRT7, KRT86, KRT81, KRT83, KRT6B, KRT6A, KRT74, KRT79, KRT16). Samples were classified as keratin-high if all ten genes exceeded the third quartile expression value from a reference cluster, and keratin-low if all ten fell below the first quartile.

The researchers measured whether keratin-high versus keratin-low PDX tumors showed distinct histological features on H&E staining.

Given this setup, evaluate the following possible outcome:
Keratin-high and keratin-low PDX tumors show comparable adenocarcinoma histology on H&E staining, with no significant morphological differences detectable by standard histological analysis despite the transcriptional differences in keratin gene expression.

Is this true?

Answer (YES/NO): NO